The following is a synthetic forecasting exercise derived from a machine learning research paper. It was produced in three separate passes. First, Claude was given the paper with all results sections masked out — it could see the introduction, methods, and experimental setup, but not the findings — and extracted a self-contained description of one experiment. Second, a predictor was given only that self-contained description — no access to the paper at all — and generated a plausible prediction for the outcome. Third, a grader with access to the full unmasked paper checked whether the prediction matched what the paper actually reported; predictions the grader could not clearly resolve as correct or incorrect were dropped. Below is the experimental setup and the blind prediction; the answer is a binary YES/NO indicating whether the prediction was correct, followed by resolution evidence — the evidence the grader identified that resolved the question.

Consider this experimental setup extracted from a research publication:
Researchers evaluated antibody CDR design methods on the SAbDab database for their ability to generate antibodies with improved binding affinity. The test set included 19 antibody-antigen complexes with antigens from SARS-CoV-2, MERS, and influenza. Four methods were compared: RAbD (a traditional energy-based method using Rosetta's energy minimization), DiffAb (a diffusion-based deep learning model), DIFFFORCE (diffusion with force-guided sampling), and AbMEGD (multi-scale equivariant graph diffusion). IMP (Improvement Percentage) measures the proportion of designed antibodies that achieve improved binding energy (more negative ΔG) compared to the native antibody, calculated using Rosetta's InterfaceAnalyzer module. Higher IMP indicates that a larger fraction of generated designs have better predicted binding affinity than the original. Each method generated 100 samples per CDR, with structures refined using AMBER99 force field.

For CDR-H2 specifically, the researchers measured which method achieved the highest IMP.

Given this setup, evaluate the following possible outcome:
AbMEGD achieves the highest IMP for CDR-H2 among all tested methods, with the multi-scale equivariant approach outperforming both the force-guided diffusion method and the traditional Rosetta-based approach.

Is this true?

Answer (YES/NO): NO